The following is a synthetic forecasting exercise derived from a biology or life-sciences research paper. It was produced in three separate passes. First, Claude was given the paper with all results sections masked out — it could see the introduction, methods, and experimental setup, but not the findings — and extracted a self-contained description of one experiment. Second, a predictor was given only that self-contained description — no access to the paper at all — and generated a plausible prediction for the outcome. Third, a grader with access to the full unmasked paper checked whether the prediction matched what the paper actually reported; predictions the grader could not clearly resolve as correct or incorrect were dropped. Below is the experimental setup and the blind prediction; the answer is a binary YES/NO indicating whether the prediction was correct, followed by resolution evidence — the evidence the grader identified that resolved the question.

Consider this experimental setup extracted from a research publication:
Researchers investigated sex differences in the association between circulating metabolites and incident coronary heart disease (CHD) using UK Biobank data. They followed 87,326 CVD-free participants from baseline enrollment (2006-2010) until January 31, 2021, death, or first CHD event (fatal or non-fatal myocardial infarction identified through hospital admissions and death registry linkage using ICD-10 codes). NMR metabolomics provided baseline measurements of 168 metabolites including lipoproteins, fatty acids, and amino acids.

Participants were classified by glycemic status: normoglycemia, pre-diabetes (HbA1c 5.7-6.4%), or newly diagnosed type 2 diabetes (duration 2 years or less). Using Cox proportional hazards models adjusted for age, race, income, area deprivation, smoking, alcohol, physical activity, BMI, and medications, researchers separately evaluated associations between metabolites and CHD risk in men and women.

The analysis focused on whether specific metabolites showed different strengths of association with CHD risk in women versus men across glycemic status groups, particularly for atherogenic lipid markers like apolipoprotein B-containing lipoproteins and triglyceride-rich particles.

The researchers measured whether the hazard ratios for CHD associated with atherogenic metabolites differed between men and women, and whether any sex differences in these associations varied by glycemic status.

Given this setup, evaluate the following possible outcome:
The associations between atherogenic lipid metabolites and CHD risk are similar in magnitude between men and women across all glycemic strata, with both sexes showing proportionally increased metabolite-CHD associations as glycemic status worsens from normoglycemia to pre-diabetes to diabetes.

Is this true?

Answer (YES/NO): NO